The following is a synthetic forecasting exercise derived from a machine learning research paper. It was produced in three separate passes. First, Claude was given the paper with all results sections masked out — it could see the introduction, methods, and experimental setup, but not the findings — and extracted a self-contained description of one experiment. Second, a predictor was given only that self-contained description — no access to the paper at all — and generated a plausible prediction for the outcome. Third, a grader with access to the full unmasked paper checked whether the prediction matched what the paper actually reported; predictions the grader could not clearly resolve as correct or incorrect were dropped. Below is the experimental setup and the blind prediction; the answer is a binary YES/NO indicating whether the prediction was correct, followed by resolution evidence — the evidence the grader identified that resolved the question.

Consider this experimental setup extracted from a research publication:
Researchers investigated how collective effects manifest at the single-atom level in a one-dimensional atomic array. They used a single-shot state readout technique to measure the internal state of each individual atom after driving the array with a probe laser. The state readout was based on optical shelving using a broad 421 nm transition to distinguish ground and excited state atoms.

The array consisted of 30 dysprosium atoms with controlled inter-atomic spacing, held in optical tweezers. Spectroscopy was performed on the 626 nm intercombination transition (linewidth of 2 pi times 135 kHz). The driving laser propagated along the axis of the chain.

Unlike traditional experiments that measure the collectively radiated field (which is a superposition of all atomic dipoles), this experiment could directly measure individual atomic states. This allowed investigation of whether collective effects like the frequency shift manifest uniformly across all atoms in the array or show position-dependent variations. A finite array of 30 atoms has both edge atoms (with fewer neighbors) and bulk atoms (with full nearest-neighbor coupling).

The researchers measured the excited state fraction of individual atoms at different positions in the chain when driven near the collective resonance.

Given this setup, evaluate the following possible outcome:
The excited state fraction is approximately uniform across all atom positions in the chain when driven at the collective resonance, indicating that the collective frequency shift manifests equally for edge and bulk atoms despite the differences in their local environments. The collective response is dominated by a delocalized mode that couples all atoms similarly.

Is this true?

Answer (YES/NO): NO